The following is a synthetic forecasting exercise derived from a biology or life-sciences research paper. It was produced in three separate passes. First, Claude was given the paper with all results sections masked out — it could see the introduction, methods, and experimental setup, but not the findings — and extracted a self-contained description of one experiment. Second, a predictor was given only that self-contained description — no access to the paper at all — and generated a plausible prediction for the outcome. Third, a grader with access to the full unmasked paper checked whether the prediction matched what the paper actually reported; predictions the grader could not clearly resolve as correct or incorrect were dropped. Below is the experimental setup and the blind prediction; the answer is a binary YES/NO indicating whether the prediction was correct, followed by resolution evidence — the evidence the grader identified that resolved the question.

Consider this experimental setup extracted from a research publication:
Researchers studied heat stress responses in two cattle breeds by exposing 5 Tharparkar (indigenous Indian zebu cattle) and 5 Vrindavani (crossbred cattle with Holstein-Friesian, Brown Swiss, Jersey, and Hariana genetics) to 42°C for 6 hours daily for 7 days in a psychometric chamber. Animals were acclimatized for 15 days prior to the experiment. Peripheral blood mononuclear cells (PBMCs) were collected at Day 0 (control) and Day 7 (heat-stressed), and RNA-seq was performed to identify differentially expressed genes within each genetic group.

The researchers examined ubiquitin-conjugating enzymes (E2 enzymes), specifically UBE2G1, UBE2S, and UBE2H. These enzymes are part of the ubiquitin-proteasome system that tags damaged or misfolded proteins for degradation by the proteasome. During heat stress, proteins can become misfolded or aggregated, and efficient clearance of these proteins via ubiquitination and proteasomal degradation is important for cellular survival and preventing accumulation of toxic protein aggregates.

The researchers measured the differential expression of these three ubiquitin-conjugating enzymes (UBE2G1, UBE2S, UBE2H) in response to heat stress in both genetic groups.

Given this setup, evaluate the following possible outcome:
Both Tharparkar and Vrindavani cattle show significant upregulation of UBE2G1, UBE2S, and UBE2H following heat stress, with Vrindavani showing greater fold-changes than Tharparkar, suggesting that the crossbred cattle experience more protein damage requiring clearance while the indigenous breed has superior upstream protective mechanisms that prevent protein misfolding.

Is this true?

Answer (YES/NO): NO